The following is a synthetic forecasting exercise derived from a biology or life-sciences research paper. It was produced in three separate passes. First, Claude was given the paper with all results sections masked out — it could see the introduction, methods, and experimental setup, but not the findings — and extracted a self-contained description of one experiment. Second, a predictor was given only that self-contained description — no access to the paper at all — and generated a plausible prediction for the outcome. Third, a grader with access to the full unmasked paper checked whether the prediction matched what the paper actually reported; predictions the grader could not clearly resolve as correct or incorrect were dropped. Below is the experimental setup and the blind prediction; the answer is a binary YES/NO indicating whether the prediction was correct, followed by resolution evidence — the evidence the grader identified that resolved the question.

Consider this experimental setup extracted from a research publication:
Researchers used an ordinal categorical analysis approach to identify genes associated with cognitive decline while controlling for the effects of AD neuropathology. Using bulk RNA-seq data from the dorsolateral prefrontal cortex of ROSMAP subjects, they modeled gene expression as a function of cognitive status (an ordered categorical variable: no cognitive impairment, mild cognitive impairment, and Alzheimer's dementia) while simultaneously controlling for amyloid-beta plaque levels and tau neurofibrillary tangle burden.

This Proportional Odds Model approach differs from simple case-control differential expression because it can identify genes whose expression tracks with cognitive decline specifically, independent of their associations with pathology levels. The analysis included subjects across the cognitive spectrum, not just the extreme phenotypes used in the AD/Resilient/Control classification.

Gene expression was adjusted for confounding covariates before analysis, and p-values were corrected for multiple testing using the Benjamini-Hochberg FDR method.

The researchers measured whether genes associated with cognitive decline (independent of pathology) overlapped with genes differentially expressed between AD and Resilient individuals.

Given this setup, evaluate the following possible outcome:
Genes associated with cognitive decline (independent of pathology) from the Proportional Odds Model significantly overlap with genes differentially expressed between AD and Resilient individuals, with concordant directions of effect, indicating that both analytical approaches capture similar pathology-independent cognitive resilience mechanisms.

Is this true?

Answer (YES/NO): YES